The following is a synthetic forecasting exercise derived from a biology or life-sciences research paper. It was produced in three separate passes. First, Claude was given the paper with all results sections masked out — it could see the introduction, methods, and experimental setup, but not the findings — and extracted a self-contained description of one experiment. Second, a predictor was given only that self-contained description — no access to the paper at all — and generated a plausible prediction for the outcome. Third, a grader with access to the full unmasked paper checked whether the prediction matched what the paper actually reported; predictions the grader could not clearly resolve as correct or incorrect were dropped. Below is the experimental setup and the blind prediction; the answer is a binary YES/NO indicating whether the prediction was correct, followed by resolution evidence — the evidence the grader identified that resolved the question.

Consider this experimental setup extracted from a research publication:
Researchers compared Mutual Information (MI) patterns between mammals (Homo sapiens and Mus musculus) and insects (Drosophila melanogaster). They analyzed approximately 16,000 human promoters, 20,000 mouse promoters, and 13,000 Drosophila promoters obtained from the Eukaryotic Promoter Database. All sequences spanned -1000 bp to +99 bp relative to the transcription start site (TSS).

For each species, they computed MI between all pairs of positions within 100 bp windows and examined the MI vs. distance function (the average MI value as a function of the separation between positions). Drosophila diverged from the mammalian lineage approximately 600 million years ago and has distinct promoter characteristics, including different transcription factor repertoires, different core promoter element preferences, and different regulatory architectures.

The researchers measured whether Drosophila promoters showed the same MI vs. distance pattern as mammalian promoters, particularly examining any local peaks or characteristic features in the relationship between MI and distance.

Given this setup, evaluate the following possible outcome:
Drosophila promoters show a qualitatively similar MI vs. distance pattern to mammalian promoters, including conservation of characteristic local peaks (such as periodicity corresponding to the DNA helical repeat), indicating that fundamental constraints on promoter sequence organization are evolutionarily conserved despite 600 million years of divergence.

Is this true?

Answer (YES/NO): NO